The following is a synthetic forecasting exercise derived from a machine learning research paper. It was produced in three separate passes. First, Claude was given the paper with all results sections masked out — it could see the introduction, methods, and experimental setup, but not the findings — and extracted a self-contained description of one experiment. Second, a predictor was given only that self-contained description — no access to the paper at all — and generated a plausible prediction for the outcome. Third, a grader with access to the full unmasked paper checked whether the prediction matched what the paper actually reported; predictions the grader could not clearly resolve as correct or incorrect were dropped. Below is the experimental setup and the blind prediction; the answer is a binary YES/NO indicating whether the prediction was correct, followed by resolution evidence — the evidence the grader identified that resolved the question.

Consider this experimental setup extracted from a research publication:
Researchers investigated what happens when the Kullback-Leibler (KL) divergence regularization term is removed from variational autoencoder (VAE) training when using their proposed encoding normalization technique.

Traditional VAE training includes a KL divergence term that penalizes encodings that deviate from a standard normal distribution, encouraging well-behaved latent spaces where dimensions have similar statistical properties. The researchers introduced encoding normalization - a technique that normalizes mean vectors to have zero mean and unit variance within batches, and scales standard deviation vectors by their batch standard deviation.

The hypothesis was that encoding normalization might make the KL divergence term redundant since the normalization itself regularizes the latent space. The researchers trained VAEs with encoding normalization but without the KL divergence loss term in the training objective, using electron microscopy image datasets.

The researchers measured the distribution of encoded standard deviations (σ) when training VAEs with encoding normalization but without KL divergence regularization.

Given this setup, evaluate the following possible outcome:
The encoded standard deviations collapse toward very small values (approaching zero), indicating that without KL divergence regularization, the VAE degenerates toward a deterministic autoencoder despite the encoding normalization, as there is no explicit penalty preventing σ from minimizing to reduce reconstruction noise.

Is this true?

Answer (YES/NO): NO